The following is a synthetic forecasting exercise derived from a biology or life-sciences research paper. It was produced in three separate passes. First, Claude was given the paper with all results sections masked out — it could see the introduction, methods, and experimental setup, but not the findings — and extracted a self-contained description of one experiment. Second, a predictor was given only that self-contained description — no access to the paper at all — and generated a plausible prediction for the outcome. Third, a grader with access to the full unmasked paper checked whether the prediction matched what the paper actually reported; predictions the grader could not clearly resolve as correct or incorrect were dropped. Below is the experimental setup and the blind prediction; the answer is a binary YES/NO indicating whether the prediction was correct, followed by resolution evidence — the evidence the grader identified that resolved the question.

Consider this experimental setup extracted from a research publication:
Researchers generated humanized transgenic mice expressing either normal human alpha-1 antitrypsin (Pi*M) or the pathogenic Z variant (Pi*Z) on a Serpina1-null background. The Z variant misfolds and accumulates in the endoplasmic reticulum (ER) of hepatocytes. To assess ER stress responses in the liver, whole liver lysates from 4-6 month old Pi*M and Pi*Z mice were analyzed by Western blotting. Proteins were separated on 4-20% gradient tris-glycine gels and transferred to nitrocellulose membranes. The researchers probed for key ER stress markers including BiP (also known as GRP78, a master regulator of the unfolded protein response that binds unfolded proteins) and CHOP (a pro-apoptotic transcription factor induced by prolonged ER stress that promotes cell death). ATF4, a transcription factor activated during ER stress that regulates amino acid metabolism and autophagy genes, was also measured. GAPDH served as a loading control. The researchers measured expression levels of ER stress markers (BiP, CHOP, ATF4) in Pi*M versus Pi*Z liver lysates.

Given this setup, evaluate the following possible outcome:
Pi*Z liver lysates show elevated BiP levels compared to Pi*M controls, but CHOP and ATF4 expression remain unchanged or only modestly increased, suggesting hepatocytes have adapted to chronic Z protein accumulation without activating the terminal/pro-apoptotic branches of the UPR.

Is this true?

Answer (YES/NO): NO